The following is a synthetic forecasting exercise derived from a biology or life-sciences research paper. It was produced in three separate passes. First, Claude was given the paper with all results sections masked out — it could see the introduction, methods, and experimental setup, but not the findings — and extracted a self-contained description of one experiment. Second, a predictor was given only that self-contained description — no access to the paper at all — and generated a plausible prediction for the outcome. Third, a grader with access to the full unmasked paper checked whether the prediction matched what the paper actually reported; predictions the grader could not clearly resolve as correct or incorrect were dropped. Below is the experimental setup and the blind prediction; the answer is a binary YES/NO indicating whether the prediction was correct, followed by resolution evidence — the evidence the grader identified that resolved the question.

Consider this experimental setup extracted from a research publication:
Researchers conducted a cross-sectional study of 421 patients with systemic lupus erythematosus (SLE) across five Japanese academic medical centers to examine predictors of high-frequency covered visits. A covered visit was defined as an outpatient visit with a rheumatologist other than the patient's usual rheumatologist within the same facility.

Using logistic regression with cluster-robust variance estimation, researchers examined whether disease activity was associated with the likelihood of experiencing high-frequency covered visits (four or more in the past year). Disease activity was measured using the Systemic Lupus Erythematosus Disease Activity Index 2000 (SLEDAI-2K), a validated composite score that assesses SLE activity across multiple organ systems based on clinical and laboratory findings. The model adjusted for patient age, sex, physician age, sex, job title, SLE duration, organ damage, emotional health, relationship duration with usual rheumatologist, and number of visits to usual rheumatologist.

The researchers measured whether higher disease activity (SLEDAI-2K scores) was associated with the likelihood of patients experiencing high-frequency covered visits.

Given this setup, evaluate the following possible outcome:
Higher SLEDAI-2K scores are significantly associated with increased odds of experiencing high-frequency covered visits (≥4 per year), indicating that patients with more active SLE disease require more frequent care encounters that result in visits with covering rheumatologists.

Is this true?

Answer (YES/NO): NO